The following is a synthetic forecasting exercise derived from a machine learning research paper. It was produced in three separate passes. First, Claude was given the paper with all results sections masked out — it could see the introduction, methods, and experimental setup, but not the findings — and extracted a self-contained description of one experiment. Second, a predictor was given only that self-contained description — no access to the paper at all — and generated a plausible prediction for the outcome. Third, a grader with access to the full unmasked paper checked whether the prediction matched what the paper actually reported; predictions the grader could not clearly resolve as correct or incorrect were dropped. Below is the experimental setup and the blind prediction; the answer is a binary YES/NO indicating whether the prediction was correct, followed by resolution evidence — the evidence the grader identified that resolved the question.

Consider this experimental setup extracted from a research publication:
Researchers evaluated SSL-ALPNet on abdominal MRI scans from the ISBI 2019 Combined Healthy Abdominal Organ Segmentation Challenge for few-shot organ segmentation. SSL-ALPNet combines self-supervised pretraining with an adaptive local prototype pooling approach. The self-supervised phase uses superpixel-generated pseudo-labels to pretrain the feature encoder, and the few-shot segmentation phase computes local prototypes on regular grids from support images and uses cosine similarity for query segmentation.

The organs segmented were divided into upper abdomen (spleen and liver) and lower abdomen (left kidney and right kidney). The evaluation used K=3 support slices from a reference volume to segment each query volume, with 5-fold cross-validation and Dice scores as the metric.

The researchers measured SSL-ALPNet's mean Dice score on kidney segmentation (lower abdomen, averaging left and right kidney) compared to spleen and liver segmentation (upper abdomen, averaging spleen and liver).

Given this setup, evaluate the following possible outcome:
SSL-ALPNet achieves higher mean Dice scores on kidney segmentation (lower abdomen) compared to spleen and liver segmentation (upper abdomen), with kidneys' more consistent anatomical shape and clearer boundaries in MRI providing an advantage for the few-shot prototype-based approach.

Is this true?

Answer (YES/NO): YES